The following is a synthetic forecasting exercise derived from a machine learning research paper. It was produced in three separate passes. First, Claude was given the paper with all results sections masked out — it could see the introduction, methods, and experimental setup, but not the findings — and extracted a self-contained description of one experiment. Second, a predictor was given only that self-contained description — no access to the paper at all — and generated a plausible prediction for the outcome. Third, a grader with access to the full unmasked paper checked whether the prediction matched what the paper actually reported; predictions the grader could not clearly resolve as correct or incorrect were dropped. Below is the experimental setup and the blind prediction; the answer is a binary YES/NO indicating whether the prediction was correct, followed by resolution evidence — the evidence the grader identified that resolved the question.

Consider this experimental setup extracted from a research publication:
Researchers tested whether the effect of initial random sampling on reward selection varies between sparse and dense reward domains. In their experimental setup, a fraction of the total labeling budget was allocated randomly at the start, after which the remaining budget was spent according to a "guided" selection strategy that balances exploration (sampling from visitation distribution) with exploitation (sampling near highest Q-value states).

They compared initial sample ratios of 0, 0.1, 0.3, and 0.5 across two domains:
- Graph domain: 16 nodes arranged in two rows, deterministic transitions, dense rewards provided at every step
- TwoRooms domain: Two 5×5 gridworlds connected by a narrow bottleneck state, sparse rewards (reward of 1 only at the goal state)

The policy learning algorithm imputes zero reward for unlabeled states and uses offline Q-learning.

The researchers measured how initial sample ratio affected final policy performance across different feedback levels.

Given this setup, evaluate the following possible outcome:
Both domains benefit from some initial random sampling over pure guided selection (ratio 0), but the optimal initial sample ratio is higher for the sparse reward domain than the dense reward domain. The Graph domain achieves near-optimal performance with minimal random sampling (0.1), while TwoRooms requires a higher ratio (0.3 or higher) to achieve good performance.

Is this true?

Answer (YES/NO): NO